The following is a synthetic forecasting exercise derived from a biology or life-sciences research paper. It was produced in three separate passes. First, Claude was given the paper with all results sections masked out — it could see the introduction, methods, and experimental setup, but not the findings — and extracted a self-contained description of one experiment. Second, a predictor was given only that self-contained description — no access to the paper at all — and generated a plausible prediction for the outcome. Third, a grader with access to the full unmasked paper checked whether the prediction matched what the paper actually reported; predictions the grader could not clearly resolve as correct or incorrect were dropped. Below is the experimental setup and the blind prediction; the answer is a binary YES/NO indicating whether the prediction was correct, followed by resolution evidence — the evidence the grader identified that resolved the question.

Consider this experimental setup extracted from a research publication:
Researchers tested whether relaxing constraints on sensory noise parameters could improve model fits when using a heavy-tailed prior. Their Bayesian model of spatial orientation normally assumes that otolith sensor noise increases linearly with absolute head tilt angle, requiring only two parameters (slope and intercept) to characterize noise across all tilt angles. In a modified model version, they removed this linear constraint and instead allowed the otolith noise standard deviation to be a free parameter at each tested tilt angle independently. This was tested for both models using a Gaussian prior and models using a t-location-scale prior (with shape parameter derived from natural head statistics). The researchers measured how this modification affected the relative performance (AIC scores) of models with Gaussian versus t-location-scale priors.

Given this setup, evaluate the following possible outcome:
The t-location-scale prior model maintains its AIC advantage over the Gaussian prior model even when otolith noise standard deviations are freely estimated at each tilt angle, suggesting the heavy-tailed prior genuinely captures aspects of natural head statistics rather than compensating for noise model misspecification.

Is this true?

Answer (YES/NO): NO